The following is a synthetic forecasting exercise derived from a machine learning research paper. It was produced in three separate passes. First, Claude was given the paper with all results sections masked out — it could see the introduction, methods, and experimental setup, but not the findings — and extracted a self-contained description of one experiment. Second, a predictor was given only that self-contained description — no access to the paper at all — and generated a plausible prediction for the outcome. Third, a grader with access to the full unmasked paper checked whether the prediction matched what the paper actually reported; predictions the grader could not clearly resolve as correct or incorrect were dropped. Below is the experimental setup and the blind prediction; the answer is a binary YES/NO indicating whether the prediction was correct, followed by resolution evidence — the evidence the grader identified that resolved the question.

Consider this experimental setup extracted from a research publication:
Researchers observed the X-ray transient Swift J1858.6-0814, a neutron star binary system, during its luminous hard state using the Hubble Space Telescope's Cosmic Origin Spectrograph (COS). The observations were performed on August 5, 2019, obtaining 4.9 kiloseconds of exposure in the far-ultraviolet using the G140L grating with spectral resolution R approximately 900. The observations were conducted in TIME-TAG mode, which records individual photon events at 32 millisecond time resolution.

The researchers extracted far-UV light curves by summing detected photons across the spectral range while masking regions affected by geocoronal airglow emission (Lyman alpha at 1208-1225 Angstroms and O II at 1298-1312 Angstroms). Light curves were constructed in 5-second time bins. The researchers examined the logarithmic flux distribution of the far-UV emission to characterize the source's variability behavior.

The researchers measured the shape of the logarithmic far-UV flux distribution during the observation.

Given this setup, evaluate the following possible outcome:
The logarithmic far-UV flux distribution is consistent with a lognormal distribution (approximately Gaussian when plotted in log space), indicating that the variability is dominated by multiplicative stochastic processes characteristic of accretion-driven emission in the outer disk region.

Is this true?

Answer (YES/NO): NO